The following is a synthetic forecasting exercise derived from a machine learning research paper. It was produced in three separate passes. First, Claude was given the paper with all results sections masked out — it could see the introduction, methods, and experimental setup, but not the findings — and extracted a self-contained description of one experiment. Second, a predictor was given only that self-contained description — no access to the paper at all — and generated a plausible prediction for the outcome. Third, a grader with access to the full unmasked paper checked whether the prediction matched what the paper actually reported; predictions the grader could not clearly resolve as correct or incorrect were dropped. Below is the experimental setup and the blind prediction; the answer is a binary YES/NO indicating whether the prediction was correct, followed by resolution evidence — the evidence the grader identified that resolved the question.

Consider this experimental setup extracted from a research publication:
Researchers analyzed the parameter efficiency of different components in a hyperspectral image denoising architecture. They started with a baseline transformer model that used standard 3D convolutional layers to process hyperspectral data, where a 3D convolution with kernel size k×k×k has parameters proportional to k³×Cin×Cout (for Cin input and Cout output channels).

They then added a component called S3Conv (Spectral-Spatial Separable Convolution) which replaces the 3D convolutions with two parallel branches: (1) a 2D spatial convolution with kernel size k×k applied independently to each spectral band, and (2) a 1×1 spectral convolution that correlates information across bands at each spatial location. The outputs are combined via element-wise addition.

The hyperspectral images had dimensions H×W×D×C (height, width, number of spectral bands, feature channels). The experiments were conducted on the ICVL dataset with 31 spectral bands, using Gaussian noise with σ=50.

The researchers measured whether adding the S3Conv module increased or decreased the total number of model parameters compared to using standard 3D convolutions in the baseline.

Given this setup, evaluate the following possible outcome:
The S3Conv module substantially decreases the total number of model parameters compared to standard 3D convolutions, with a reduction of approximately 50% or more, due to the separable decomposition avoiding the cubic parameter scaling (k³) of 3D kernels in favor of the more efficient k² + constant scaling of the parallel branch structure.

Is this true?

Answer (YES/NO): NO